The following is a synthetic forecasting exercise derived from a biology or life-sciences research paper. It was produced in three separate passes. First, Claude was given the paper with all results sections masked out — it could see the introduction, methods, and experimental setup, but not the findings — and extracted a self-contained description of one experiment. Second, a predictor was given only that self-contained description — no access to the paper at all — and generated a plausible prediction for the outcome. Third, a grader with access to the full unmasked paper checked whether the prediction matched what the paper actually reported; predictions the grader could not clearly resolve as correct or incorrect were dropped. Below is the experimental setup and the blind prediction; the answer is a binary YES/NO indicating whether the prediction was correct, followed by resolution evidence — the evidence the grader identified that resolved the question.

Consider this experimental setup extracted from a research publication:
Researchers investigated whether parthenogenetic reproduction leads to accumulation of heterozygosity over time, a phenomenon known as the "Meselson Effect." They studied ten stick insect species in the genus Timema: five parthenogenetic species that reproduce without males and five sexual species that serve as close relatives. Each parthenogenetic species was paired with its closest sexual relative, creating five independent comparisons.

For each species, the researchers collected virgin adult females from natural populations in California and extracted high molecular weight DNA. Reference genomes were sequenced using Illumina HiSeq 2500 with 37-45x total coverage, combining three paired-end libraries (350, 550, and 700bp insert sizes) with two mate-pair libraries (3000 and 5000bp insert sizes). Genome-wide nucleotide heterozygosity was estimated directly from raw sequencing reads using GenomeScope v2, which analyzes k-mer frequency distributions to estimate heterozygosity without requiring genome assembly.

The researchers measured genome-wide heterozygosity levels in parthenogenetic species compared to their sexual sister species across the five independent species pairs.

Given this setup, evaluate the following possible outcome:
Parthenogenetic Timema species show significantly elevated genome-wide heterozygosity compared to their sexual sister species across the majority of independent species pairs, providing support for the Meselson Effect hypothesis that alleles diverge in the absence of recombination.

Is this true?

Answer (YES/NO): NO